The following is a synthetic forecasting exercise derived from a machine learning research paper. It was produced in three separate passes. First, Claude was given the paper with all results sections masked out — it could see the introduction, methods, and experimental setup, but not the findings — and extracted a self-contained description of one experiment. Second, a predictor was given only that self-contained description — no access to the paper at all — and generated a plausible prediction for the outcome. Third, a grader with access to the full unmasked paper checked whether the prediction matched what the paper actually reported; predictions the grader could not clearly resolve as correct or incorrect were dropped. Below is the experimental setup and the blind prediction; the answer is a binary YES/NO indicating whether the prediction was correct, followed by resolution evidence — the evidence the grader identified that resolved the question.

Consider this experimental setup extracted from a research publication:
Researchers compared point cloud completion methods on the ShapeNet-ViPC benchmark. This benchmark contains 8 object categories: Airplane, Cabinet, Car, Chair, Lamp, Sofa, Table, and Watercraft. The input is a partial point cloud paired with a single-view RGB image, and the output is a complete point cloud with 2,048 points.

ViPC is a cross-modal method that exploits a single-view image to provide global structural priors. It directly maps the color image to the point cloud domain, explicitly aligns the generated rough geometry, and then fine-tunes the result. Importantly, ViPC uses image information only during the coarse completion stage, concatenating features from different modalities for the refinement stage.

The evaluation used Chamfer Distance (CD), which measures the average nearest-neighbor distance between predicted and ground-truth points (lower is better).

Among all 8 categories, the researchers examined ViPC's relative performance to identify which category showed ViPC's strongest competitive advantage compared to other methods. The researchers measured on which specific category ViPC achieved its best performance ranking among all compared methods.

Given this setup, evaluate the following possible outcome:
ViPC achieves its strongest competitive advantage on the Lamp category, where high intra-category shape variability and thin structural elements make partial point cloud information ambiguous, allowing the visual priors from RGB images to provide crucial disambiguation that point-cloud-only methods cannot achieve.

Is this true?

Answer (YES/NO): NO